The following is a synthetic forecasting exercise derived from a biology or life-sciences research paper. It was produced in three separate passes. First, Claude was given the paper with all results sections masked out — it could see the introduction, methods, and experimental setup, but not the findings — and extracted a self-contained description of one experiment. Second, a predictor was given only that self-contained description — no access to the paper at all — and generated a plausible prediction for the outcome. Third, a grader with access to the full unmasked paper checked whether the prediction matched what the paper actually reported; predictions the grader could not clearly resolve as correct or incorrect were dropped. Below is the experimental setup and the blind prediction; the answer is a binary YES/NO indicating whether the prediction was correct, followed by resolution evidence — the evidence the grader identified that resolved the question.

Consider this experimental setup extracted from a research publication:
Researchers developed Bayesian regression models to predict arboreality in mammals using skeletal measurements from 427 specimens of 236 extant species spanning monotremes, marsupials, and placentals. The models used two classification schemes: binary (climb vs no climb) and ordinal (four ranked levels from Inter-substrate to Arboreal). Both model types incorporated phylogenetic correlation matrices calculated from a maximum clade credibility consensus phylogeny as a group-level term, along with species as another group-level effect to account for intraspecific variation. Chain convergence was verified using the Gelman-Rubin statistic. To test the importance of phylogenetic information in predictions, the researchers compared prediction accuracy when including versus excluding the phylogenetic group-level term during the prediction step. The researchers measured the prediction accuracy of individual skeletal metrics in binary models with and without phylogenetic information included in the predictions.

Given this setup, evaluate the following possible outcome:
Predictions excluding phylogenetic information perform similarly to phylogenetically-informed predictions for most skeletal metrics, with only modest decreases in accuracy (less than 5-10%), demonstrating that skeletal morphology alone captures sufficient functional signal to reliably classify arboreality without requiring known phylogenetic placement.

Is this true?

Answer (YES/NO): NO